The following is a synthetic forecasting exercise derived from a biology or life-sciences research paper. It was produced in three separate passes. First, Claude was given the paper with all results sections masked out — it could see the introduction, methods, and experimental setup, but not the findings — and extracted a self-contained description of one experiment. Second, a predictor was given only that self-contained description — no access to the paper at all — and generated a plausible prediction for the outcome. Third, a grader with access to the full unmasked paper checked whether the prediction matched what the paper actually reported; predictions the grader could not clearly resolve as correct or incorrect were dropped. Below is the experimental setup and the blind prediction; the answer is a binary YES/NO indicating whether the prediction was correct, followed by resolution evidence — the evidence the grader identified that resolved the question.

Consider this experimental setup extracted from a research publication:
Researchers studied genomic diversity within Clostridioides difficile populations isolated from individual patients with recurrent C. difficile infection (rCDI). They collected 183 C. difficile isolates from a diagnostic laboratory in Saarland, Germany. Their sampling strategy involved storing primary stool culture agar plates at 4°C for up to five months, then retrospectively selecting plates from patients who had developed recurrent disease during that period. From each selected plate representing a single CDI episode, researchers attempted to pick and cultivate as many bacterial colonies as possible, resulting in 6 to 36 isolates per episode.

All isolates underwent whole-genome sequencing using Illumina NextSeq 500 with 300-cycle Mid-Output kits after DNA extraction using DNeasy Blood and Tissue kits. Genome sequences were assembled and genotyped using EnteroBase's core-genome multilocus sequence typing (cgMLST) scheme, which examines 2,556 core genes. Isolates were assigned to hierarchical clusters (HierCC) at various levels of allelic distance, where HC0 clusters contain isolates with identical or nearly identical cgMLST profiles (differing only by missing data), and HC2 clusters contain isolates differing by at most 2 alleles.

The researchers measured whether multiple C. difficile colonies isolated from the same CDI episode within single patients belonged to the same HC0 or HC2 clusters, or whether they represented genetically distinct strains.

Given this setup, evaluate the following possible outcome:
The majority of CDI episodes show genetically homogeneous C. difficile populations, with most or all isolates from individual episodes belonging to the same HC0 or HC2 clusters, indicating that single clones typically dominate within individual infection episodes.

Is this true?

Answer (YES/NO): YES